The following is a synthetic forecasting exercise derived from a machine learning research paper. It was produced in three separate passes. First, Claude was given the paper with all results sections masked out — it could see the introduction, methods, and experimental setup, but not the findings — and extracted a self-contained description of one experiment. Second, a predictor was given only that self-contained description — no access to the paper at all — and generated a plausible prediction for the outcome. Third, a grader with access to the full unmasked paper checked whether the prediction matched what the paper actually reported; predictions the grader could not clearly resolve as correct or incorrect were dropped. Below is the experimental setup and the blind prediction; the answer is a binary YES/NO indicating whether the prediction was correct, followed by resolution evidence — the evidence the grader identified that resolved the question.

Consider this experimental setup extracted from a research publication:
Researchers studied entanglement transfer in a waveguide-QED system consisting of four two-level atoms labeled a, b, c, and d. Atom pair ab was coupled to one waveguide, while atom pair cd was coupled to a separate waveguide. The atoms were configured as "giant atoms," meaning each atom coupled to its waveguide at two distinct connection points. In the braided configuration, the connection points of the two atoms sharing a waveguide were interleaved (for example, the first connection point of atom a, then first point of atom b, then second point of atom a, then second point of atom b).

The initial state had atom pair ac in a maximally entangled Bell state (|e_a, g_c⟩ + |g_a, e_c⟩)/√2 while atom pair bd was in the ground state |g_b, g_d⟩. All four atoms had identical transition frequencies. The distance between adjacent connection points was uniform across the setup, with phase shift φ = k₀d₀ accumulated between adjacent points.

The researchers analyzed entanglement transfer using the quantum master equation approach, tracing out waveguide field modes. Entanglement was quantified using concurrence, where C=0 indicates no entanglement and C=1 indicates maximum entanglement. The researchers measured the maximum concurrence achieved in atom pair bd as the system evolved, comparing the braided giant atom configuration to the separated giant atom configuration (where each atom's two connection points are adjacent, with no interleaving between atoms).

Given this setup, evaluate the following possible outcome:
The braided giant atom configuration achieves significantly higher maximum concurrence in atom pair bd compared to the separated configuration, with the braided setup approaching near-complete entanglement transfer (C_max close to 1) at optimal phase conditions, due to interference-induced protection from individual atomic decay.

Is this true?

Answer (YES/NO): YES